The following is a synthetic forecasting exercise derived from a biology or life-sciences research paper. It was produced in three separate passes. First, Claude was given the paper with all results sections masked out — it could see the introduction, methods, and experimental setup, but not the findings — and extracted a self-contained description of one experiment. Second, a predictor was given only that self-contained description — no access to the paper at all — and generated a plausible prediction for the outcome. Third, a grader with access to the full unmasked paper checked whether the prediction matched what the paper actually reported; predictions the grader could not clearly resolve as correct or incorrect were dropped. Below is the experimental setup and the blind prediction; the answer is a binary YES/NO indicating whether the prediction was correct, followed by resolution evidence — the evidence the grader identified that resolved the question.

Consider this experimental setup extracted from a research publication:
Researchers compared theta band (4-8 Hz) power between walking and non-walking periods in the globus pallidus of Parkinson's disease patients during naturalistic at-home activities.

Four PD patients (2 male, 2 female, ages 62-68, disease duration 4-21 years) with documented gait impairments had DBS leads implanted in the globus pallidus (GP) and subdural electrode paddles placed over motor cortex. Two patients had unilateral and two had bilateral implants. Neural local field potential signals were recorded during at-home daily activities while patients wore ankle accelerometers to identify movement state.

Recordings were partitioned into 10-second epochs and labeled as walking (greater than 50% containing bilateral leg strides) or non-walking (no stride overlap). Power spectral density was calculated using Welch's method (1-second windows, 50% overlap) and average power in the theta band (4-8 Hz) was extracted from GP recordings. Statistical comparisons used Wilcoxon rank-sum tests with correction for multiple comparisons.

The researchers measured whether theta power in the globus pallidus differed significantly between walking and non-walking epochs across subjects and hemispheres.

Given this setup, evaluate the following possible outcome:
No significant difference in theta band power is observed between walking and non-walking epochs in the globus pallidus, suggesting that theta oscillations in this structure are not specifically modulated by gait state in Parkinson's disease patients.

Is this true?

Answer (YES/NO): NO